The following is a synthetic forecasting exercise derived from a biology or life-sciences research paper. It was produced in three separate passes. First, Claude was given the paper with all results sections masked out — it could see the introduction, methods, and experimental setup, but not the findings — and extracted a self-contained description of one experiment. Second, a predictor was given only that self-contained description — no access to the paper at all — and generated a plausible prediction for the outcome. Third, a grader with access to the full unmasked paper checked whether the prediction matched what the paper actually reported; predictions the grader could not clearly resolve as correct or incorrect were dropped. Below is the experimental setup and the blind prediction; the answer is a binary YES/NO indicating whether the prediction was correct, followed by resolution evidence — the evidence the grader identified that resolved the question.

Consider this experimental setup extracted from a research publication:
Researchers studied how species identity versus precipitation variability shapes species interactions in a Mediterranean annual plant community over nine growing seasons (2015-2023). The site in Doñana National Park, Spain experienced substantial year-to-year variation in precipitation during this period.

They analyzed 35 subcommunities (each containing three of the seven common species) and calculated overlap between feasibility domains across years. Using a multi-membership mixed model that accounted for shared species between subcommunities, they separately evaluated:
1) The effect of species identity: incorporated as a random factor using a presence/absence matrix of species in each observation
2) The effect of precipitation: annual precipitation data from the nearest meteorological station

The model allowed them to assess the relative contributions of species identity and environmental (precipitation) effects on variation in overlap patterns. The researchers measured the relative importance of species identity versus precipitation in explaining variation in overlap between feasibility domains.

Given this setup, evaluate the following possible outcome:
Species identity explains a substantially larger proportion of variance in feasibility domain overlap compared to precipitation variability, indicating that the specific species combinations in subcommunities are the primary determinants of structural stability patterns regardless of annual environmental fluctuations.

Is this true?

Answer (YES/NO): YES